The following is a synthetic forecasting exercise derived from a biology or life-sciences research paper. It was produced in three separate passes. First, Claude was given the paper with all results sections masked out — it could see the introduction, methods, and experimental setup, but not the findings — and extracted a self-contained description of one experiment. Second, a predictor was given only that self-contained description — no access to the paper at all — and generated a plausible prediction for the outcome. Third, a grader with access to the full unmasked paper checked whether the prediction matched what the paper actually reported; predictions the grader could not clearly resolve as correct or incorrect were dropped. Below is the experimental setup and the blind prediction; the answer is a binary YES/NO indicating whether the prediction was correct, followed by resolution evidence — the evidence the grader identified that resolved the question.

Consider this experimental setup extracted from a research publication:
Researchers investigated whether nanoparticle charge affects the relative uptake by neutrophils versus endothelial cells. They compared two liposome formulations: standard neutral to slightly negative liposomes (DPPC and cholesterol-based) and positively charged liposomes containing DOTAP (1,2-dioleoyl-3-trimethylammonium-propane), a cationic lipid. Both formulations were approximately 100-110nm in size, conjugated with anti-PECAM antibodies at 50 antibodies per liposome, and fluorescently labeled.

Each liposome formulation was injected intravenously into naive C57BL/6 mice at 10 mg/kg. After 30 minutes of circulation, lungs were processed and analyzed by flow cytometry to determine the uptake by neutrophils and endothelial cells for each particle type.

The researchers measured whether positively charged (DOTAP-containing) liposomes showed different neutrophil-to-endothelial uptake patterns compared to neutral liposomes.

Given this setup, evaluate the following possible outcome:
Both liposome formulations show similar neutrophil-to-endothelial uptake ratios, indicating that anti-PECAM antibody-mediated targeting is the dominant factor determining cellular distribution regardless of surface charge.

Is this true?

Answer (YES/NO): NO